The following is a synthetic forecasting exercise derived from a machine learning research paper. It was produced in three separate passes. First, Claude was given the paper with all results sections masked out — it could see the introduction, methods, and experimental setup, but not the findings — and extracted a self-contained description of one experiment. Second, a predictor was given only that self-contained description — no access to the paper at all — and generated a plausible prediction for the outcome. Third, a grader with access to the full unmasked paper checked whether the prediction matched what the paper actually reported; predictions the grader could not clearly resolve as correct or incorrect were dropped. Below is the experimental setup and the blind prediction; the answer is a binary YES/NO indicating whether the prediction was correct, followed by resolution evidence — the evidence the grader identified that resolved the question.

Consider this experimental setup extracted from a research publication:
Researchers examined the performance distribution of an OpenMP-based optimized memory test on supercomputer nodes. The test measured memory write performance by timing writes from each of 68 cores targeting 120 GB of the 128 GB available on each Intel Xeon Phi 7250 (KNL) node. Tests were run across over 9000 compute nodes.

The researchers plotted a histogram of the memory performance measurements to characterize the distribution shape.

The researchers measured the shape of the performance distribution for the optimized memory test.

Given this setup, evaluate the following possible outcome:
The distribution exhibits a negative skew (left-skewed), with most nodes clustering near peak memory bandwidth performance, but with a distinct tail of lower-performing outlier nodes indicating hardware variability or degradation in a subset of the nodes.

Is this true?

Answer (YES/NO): NO